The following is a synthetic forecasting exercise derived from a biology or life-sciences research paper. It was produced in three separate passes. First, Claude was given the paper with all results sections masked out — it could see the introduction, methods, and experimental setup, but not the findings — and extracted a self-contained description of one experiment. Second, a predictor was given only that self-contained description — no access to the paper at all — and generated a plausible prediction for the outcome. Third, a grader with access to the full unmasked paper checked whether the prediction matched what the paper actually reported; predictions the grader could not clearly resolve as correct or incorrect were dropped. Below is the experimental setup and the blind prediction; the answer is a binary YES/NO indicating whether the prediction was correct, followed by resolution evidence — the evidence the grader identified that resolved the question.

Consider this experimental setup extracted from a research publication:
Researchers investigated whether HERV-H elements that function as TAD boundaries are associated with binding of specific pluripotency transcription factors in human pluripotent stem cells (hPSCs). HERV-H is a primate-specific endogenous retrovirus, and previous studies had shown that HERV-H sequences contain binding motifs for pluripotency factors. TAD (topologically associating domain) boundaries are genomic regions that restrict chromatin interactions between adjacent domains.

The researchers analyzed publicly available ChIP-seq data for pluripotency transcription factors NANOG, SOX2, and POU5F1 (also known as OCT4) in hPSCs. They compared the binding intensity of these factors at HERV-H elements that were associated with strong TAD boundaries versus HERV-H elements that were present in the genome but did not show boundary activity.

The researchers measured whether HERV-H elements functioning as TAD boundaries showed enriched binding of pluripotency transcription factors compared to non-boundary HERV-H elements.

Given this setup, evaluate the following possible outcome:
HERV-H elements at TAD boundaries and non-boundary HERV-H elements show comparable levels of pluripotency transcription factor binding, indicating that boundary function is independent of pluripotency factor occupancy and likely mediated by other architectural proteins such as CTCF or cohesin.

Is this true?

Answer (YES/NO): NO